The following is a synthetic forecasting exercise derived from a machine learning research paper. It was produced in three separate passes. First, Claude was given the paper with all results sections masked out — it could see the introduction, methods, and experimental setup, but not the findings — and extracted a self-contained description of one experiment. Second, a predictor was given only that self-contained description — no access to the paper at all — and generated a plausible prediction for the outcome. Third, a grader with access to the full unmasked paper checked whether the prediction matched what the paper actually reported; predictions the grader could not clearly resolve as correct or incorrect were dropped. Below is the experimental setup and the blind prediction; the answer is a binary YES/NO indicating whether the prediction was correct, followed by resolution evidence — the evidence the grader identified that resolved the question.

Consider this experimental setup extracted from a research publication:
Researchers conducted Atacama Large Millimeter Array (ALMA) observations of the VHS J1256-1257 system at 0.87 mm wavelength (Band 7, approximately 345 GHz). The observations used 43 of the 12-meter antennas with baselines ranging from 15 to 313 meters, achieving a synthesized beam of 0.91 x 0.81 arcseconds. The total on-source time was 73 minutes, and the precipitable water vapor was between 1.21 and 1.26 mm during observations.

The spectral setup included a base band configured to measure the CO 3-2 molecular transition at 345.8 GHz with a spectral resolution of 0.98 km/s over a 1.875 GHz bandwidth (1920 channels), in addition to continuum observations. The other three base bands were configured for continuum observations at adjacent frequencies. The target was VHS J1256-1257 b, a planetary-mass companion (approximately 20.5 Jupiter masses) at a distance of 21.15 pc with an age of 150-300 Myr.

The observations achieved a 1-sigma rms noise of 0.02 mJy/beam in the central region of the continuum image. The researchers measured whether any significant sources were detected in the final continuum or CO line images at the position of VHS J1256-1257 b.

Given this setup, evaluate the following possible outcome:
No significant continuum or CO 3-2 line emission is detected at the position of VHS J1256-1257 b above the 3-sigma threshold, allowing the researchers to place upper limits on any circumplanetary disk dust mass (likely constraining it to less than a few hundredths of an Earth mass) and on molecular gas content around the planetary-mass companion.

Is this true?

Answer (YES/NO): NO